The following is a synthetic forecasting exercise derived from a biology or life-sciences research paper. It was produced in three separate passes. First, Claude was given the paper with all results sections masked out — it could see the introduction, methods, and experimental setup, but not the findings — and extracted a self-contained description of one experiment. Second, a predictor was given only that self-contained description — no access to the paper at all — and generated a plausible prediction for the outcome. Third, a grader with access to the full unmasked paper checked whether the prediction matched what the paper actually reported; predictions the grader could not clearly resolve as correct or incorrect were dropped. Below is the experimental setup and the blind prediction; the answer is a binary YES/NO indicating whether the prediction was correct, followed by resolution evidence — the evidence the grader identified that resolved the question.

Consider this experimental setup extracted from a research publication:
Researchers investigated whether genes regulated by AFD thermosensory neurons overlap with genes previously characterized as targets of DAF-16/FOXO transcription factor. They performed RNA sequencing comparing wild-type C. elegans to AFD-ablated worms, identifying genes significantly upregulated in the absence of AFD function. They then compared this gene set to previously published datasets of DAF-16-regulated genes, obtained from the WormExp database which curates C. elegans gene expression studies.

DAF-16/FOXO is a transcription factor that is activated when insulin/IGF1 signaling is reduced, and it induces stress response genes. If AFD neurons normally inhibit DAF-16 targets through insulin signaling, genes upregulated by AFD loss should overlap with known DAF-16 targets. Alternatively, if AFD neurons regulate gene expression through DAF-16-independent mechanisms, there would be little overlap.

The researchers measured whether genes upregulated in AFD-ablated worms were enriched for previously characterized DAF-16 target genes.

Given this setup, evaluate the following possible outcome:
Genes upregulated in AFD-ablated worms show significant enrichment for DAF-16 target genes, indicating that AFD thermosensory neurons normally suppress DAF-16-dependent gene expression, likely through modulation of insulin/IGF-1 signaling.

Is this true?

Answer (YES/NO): YES